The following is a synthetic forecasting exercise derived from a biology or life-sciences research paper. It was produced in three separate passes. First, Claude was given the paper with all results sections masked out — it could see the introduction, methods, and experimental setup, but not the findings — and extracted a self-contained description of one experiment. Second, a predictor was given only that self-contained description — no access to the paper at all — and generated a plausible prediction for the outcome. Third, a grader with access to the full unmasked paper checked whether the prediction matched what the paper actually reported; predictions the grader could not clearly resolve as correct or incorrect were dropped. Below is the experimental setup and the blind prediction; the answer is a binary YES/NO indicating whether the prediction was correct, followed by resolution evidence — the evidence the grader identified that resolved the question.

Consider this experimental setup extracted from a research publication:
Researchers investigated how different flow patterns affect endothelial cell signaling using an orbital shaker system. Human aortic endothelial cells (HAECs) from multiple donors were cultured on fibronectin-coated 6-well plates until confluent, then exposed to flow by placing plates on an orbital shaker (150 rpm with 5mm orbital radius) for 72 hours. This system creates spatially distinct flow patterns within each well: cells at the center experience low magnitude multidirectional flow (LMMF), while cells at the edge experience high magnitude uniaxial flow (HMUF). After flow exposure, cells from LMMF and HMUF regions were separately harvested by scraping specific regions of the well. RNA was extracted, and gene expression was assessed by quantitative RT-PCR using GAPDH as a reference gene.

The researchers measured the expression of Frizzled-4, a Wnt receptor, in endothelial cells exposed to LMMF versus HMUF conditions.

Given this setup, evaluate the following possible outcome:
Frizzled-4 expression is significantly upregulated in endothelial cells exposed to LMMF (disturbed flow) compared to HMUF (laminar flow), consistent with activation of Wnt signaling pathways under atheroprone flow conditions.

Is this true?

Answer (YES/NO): NO